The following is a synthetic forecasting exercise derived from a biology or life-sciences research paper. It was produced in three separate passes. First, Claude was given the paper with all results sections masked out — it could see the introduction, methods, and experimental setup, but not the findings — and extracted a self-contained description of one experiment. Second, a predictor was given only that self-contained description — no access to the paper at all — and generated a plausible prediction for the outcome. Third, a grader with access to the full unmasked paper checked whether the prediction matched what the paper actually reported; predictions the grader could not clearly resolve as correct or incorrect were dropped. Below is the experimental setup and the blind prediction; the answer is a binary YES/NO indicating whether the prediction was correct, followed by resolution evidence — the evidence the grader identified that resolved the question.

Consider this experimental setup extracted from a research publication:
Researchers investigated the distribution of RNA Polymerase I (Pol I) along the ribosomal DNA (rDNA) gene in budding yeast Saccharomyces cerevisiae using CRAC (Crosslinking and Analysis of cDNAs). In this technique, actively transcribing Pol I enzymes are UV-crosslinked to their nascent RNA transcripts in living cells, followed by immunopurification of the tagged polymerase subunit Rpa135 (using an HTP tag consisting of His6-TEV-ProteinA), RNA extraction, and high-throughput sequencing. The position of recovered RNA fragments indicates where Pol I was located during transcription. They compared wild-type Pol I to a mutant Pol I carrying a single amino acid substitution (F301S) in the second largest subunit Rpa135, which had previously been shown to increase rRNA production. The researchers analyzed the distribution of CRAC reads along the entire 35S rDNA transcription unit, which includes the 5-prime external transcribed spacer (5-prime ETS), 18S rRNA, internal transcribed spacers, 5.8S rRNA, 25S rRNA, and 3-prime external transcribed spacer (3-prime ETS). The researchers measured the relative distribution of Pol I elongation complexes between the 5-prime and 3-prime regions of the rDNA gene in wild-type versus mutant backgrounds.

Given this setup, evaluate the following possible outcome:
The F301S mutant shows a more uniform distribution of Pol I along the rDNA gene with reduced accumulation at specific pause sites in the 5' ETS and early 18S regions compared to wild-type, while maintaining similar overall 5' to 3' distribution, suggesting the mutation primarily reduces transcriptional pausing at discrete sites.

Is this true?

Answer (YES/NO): NO